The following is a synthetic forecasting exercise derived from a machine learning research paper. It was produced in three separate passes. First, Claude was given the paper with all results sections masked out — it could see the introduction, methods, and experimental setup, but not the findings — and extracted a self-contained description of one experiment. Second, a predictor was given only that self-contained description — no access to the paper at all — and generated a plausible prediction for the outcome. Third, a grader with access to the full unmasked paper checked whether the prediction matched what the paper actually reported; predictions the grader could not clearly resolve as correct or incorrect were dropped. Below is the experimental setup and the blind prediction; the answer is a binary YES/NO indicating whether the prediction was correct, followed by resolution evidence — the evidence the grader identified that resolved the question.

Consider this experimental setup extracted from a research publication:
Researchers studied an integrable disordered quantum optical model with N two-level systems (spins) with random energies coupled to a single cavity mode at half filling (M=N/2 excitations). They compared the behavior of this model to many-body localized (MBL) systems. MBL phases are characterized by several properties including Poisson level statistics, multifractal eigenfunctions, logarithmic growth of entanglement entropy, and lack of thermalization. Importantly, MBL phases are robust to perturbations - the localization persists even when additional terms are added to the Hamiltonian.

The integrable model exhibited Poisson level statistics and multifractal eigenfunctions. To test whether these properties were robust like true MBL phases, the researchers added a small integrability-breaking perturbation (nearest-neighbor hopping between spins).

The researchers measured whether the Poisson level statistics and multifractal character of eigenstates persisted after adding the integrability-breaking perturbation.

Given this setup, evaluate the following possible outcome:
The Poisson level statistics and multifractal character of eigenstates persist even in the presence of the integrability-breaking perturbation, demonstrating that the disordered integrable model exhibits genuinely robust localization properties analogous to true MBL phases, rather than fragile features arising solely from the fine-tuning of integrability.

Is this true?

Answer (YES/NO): NO